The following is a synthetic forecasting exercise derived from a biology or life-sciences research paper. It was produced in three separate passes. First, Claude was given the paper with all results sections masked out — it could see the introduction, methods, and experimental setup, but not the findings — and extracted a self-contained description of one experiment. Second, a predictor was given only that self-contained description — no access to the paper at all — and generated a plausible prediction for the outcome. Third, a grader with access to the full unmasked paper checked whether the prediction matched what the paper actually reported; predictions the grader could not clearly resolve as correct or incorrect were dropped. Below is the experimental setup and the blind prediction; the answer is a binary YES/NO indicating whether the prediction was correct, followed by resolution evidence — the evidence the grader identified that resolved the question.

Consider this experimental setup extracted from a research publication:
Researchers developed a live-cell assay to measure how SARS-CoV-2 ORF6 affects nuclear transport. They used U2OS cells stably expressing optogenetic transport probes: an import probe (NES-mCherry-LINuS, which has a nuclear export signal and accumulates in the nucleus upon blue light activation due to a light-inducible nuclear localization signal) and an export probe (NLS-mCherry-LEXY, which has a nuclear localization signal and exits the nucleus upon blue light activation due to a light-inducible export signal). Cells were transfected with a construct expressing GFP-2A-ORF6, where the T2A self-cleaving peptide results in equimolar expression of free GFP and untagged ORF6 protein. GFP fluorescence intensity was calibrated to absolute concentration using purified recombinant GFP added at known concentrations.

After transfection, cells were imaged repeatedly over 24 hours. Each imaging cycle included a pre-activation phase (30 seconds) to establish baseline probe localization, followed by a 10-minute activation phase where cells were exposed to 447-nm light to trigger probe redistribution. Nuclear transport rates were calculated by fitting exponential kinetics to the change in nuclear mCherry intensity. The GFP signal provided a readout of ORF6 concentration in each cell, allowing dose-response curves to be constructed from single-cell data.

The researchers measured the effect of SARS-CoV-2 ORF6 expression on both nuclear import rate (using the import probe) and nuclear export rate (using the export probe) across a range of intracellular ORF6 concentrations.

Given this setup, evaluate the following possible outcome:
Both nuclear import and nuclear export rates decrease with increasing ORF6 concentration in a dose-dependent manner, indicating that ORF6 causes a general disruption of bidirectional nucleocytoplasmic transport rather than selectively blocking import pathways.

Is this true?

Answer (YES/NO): YES